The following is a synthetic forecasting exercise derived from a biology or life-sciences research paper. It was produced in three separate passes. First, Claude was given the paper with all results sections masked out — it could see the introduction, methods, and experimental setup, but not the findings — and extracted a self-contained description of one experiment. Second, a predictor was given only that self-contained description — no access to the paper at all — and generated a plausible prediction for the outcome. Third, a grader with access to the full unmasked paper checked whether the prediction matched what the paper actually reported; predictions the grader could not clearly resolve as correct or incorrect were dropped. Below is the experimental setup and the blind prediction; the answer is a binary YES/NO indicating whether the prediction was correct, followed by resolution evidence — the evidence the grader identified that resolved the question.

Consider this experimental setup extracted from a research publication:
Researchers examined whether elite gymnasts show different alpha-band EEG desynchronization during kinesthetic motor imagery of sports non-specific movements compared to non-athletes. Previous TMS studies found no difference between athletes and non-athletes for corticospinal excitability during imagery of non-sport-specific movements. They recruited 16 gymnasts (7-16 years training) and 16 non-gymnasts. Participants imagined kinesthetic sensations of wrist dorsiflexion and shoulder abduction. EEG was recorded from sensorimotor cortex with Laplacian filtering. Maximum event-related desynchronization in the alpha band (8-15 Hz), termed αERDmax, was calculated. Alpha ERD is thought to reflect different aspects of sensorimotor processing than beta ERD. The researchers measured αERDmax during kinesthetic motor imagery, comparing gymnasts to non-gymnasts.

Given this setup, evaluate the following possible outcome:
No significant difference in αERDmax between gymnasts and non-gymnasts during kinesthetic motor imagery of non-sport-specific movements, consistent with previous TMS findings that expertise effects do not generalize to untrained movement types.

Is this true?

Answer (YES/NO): NO